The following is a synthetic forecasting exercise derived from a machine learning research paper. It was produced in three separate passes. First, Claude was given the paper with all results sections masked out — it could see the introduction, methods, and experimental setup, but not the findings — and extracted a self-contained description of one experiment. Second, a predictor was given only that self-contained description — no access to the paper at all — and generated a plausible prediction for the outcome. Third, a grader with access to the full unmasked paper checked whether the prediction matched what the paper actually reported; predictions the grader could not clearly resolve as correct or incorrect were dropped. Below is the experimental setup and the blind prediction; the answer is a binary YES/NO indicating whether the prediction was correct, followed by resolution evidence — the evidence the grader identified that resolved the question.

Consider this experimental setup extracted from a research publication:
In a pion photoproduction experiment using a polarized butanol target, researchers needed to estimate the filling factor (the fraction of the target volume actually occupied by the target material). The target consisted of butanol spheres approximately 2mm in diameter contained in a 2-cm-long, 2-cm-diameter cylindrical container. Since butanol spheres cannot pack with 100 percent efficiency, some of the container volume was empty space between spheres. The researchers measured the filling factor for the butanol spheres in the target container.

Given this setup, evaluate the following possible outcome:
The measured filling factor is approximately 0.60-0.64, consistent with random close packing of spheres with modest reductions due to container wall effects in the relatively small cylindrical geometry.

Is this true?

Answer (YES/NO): YES